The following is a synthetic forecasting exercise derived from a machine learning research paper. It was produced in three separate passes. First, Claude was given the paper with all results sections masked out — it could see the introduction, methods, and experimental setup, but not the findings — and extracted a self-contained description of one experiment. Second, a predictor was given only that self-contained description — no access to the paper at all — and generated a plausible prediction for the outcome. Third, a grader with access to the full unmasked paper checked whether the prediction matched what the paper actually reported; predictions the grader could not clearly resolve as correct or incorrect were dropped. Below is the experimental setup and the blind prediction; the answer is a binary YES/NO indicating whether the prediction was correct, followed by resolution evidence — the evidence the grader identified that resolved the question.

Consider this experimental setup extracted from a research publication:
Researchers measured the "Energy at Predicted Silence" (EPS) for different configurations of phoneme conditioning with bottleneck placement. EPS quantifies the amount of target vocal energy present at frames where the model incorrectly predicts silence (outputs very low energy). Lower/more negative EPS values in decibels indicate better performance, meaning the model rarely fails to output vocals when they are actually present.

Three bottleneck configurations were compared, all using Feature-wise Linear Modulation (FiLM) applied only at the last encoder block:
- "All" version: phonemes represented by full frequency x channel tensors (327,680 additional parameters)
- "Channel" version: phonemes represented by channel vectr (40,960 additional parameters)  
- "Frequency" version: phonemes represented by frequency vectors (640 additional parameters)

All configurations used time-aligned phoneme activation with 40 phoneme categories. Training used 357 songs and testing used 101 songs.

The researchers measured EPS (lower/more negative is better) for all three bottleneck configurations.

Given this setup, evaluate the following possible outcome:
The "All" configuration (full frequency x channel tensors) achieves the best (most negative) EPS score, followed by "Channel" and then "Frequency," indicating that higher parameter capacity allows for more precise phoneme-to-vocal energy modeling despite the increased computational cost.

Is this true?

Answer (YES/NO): NO